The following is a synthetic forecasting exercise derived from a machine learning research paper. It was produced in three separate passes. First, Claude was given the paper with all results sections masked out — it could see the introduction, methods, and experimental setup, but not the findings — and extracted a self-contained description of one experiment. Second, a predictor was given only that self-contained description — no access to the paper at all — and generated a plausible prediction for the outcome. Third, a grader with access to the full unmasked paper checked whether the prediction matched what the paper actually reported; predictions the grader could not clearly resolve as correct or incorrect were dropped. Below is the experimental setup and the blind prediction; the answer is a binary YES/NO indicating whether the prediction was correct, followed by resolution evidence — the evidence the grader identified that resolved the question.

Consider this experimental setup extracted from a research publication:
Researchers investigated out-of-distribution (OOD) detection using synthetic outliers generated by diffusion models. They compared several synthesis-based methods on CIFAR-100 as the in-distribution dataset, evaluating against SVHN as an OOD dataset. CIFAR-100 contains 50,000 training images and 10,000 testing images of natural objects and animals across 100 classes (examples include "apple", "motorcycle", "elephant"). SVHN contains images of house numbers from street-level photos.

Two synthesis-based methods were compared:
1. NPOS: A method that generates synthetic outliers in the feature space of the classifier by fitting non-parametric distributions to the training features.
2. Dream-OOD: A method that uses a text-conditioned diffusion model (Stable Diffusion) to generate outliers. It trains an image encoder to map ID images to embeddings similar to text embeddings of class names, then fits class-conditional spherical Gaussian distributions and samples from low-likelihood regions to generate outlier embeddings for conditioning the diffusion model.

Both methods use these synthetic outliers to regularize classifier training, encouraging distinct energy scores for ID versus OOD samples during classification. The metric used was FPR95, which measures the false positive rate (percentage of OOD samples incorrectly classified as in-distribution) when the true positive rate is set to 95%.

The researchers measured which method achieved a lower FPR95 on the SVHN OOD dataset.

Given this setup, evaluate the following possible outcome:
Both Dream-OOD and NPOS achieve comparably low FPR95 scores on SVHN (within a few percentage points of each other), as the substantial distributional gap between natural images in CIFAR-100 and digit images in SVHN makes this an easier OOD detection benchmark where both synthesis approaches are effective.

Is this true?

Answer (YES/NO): NO